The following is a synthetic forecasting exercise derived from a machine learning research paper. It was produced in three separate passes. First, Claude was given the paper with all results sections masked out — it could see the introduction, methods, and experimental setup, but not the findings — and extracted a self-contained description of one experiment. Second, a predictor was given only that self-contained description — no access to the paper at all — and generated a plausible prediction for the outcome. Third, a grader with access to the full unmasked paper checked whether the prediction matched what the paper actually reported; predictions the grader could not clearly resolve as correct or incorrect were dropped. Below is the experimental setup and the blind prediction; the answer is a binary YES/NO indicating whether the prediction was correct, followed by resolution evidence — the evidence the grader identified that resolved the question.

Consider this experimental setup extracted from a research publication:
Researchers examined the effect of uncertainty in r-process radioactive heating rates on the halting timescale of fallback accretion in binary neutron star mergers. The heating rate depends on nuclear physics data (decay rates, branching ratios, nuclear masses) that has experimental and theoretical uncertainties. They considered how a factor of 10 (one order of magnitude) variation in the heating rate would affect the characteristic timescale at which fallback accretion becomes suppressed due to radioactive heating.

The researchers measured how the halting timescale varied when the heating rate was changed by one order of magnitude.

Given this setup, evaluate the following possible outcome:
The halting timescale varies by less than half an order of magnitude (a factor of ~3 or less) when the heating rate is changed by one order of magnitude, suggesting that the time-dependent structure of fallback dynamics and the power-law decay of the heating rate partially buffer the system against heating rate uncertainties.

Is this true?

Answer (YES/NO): NO